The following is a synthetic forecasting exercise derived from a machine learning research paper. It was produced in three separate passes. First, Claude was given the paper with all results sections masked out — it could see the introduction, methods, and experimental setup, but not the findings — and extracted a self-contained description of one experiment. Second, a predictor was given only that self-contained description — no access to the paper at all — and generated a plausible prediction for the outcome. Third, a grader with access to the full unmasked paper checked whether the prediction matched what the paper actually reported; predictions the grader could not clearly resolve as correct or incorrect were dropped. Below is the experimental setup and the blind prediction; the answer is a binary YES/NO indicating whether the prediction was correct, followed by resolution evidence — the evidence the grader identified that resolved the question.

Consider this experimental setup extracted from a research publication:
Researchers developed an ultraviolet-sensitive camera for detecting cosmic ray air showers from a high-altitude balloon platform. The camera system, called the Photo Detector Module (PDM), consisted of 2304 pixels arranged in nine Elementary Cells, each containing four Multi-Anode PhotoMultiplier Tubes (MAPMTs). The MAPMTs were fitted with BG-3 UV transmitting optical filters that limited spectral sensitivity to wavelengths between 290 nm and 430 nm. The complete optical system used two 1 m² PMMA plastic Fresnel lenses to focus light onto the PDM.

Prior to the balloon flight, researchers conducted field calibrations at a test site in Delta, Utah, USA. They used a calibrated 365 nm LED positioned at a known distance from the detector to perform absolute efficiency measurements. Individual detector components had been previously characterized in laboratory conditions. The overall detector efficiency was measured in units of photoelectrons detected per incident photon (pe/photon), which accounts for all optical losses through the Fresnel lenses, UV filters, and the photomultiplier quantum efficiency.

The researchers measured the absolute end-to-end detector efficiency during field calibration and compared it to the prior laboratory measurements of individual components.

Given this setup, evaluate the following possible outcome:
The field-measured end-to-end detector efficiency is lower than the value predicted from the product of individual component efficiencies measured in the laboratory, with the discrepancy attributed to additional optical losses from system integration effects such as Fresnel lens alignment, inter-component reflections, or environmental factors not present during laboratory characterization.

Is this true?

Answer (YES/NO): NO